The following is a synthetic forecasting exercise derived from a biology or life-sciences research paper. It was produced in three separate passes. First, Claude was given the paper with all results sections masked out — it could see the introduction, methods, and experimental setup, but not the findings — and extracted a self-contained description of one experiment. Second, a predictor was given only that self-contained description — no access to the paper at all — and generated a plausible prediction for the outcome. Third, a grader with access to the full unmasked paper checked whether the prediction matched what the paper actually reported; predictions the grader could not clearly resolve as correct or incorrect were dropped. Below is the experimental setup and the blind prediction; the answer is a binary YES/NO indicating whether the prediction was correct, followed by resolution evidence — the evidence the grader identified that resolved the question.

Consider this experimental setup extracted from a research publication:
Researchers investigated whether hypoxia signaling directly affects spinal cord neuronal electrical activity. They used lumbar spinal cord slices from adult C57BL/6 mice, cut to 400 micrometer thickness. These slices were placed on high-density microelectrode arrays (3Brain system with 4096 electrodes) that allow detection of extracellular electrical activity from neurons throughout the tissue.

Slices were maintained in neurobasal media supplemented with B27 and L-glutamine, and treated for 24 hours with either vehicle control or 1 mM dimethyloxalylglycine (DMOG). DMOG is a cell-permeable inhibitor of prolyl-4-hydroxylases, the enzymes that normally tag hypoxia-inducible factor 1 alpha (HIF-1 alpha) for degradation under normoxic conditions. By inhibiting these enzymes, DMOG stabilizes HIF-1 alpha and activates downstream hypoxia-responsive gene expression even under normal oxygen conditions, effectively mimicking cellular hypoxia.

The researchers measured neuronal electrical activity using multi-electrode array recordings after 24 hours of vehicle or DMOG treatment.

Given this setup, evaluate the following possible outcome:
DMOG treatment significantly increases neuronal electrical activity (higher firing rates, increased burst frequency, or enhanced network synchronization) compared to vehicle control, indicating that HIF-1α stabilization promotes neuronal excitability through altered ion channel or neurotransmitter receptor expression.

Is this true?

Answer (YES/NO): YES